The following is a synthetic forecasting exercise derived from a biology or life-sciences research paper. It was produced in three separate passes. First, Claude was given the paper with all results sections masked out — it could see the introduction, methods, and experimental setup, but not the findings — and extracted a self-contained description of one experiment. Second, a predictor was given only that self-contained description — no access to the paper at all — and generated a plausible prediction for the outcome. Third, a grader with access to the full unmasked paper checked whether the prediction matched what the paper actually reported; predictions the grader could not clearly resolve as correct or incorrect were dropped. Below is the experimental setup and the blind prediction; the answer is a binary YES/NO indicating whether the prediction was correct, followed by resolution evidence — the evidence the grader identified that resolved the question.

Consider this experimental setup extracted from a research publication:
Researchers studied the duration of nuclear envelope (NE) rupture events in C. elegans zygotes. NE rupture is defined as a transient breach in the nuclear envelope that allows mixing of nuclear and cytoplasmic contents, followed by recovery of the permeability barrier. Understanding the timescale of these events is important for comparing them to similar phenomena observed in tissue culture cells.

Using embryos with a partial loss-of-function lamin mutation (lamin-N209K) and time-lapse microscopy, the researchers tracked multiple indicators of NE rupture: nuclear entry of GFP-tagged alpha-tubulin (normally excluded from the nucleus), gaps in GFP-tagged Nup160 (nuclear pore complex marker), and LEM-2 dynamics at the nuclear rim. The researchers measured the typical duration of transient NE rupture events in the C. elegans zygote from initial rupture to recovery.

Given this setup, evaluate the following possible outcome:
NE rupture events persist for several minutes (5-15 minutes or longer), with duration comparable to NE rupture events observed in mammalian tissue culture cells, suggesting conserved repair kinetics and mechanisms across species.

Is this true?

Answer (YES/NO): NO